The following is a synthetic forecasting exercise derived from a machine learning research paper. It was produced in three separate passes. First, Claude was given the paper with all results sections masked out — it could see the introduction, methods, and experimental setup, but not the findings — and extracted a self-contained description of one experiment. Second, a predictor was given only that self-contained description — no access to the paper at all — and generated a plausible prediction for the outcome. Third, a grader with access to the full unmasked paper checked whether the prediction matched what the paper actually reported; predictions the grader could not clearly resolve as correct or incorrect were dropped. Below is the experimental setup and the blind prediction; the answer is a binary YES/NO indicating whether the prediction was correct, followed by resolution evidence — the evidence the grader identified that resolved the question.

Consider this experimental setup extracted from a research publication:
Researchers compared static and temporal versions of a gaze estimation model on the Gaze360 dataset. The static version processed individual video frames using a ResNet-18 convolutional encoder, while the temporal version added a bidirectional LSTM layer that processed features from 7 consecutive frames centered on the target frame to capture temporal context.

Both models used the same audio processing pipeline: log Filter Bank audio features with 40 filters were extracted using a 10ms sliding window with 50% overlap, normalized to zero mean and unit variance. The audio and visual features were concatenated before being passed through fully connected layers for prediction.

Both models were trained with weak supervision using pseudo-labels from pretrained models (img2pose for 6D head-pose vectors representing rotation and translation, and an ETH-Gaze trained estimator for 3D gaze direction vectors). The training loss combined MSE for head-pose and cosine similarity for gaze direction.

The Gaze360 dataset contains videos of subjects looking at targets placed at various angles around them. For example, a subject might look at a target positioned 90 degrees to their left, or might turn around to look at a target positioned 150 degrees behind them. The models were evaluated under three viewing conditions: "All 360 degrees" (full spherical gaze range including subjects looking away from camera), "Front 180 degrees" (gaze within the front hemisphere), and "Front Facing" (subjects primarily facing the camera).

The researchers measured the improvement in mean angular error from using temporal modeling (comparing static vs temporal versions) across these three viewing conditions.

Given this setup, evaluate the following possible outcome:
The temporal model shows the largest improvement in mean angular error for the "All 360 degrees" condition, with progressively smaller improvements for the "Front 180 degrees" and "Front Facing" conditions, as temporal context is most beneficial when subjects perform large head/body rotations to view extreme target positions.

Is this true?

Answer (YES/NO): NO